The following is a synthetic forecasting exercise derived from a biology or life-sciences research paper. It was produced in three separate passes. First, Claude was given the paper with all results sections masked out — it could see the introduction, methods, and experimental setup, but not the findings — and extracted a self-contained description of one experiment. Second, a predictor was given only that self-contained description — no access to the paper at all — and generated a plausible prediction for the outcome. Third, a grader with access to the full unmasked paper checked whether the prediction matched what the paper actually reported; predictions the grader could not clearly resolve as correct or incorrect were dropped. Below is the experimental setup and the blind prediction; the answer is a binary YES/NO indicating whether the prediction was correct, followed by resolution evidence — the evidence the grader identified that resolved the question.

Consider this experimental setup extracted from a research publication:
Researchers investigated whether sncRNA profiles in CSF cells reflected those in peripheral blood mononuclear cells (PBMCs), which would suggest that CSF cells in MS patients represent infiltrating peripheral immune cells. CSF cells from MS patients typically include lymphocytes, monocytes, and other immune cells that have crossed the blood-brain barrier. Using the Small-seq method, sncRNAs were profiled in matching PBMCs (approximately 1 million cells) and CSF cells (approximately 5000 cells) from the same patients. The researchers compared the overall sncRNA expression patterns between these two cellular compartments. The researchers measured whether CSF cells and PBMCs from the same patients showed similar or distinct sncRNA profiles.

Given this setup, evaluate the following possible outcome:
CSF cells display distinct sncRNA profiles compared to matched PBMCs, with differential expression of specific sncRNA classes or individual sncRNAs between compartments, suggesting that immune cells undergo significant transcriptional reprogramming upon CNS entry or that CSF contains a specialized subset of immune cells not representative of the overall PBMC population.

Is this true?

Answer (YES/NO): YES